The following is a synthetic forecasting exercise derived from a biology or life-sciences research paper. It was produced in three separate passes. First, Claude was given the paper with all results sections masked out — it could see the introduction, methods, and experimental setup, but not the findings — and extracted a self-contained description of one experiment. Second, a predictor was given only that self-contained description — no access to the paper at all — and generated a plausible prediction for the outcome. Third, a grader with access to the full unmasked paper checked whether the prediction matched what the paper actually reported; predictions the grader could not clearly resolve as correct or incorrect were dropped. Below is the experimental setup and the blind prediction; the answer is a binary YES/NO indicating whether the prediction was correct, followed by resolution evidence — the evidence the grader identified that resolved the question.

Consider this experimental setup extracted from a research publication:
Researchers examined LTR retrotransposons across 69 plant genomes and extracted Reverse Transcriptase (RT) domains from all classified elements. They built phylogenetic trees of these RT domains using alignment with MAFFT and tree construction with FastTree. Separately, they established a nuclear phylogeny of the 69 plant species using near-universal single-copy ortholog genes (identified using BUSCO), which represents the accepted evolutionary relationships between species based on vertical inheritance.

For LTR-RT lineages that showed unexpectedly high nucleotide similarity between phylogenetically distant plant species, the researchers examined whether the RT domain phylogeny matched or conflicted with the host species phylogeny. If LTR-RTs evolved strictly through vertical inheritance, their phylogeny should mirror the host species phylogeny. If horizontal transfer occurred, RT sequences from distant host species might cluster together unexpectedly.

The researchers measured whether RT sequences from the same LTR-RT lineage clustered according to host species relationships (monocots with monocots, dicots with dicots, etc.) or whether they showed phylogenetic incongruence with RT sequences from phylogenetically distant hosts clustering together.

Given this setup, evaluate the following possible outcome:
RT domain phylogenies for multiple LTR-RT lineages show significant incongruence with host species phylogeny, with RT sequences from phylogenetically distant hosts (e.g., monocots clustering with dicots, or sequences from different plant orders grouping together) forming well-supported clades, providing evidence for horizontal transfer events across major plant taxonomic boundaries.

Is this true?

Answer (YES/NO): NO